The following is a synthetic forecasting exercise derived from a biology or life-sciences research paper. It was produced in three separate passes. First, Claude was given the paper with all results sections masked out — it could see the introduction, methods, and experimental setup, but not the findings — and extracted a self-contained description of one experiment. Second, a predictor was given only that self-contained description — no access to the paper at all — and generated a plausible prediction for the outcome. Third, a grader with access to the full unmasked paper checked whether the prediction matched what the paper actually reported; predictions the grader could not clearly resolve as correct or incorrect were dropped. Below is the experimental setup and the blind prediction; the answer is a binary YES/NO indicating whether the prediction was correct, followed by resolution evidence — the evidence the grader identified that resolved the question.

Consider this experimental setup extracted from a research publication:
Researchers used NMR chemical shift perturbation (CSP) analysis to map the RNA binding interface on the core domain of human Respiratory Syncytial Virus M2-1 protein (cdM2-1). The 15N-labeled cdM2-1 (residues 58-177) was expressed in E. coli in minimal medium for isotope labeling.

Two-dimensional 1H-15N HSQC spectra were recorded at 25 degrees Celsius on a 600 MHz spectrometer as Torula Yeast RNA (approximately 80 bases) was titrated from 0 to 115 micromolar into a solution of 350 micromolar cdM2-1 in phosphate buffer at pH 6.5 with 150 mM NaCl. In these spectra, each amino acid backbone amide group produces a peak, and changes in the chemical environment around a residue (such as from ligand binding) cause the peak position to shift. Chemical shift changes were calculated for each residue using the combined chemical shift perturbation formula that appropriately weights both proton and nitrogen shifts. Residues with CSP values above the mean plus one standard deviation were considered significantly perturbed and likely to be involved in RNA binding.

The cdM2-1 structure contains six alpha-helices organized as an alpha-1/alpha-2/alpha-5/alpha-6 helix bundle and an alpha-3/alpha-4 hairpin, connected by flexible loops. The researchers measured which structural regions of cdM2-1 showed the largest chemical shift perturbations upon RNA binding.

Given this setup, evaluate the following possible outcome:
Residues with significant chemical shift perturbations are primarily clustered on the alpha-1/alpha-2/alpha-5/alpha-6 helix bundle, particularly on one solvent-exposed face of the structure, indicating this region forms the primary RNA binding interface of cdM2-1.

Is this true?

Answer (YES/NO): YES